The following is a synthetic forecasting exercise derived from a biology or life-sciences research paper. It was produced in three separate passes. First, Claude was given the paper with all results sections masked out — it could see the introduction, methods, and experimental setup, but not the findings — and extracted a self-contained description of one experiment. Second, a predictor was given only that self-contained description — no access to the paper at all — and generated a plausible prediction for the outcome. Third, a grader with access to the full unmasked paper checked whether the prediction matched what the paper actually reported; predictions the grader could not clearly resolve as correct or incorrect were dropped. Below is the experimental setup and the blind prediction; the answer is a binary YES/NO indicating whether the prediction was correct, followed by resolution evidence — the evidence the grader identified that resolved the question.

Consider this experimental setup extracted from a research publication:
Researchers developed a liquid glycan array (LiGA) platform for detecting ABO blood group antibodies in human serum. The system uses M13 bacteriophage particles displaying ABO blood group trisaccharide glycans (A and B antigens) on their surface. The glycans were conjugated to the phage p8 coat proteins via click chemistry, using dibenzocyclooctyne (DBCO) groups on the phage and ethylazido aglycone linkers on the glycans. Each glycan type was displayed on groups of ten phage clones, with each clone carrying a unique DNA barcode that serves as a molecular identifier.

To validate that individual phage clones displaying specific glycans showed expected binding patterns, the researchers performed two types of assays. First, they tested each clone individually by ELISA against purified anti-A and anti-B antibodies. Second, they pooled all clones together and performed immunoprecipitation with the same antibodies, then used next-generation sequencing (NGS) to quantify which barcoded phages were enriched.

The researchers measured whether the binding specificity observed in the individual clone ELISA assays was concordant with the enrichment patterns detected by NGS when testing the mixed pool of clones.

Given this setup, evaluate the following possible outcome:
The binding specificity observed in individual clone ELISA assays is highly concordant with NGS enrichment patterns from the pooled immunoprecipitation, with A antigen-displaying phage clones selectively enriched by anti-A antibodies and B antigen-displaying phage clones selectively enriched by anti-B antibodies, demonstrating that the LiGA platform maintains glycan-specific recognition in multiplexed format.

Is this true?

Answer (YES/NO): YES